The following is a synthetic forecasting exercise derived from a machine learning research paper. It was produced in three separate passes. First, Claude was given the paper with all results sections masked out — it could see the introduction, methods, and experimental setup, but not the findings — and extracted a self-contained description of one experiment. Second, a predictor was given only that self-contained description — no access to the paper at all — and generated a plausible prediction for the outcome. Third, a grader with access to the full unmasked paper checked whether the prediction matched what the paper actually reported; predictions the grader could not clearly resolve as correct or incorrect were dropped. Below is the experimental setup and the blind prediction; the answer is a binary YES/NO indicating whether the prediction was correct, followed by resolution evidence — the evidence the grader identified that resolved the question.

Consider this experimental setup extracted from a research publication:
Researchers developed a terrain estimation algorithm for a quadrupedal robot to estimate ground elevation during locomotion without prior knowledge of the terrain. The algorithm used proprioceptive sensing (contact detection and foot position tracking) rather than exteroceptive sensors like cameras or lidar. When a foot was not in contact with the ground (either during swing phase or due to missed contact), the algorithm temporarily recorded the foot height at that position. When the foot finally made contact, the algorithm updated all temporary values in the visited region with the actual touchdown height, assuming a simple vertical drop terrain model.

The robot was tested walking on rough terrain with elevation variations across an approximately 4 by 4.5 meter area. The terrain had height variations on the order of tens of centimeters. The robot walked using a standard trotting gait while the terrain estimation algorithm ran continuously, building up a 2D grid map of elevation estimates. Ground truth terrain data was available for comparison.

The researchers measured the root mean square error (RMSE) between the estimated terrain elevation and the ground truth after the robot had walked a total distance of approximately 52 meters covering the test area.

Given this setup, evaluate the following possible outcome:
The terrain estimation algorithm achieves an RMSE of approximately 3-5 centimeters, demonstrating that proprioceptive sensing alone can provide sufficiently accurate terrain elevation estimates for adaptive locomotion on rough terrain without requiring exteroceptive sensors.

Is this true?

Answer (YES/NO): NO